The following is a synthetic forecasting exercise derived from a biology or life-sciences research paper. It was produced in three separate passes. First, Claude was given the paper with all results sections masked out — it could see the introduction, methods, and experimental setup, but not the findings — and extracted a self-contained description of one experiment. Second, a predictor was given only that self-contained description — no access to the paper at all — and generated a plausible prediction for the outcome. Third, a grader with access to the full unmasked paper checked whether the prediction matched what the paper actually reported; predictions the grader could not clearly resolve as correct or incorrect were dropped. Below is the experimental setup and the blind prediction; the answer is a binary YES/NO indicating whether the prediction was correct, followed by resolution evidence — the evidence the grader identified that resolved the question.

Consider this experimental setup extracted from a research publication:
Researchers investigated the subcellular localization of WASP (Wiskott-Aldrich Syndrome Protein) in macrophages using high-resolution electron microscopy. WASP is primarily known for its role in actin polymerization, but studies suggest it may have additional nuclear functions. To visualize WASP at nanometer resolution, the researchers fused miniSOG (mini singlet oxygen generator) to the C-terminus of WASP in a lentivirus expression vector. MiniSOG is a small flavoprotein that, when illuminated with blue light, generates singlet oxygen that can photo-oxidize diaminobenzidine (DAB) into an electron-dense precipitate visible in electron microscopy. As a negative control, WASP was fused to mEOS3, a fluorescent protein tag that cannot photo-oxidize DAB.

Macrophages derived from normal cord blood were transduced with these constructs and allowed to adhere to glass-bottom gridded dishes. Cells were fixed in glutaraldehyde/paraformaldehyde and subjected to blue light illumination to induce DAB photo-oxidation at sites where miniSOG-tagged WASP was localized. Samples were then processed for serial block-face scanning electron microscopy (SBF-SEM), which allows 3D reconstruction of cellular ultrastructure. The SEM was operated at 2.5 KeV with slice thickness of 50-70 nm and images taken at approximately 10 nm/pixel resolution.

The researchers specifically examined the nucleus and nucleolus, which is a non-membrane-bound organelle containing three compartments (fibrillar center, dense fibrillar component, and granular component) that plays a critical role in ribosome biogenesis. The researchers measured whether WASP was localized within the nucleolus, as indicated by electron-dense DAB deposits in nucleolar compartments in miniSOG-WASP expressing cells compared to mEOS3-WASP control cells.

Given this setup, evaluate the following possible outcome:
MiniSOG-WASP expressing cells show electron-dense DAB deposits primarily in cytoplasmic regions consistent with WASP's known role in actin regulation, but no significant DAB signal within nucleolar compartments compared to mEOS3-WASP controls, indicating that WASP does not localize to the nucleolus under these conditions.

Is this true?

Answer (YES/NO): NO